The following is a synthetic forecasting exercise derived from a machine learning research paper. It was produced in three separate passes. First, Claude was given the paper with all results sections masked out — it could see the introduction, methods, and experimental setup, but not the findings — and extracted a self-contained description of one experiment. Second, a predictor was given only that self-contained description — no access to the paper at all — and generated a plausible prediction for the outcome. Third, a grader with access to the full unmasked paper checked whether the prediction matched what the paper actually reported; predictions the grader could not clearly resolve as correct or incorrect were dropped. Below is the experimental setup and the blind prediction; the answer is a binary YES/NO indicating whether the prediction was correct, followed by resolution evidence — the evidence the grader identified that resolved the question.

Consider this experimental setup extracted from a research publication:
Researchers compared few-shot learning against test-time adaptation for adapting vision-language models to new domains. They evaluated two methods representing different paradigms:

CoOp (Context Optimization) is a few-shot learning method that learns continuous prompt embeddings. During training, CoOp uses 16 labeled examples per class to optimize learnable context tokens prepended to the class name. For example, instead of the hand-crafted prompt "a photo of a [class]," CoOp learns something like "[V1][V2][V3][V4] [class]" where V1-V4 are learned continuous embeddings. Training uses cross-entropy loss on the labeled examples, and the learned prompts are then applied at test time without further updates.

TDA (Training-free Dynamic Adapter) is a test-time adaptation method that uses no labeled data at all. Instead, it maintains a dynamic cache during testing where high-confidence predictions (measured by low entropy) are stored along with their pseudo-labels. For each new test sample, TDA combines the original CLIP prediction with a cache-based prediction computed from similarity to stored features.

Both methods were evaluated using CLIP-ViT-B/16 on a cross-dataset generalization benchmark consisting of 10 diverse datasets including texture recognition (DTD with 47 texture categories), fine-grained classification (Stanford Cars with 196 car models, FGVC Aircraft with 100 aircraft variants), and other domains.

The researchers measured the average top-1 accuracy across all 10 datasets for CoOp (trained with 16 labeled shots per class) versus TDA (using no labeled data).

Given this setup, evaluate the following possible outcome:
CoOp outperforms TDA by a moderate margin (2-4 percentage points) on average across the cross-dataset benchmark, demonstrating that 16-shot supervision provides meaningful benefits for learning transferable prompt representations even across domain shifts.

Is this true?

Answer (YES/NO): NO